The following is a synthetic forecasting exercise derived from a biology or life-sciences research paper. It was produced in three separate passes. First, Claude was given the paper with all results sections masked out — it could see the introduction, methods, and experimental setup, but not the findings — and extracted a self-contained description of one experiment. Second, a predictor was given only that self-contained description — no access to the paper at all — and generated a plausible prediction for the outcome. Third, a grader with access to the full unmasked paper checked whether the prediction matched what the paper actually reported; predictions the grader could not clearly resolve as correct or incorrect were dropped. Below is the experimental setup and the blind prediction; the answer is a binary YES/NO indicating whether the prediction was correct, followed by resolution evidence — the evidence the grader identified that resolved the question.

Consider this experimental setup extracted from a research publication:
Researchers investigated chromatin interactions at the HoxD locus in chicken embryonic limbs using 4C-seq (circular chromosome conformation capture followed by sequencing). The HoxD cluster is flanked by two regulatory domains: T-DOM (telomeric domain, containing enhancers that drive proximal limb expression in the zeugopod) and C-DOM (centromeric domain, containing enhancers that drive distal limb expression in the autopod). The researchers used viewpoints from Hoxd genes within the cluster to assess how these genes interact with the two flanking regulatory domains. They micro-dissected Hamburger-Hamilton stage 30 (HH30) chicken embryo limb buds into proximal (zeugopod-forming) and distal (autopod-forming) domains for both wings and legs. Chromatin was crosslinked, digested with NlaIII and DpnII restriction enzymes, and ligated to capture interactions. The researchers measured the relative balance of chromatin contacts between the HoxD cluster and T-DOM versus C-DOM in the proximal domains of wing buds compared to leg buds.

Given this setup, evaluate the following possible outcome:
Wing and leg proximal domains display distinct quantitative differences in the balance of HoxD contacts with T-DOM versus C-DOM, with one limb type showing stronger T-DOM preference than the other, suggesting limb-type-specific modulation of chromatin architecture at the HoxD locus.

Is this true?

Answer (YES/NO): YES